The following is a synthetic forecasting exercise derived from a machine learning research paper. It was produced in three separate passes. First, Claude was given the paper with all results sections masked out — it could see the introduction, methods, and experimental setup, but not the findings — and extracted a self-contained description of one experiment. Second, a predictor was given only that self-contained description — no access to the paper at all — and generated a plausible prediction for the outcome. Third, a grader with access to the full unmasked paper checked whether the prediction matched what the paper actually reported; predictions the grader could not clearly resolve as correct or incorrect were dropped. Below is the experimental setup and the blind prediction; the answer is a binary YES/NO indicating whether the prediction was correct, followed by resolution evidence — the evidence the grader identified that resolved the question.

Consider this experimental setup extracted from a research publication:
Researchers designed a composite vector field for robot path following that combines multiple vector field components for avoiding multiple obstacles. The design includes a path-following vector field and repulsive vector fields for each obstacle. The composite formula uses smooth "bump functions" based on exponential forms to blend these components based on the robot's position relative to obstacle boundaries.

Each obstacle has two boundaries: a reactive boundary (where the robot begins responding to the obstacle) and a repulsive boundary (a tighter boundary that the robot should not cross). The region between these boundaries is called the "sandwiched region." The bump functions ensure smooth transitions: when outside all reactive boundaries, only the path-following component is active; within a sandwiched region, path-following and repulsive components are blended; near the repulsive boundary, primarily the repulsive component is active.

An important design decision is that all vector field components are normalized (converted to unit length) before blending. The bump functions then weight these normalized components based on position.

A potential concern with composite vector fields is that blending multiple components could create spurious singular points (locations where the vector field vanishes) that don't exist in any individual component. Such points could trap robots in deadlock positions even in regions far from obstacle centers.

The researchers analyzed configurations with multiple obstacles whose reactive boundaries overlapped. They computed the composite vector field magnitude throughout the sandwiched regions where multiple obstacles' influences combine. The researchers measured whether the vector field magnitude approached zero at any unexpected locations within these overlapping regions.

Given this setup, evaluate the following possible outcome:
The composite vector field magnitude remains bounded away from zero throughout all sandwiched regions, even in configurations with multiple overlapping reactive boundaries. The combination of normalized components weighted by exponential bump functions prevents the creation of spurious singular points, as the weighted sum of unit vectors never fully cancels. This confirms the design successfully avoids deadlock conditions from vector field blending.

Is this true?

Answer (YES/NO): NO